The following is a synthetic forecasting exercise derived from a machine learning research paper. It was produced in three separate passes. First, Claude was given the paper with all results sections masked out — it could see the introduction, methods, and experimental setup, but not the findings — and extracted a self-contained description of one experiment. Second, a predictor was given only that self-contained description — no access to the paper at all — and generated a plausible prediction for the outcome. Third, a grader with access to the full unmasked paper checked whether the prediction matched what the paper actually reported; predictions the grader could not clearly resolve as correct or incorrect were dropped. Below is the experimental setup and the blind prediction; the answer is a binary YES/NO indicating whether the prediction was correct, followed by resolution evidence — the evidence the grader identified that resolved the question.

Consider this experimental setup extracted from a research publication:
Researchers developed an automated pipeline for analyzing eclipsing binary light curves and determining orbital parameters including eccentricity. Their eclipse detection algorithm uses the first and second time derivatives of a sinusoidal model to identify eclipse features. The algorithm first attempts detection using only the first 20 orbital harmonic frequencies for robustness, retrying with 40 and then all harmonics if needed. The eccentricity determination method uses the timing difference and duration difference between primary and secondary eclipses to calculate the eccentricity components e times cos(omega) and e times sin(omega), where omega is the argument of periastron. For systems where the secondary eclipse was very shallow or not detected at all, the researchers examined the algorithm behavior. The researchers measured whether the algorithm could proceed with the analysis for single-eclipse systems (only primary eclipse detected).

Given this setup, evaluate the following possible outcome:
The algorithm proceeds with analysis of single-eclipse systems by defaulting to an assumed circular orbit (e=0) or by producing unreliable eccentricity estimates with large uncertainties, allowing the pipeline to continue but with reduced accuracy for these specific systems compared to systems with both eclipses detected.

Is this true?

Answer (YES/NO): NO